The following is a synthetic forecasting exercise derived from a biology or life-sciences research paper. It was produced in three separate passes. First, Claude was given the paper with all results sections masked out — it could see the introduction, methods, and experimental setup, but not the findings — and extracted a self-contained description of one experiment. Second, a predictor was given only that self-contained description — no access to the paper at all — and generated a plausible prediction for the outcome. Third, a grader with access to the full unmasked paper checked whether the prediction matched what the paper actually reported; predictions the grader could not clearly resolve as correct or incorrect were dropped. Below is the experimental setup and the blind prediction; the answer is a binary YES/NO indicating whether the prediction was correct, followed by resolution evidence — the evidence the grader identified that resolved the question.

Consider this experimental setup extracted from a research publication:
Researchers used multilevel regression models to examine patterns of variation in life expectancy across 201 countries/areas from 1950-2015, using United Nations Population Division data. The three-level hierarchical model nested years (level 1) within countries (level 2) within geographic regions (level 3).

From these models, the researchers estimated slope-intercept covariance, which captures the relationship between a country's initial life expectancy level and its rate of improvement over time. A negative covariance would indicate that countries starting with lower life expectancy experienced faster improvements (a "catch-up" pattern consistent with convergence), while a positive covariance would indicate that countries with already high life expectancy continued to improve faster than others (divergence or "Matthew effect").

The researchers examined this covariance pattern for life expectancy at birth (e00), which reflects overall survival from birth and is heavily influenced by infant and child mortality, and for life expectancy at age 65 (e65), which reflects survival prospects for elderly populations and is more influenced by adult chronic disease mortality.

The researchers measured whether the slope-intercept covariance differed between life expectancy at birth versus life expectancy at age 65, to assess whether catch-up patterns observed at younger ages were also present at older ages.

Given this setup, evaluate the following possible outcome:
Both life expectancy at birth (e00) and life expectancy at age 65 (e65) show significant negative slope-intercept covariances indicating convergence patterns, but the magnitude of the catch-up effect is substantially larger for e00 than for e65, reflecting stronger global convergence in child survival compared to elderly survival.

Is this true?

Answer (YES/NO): NO